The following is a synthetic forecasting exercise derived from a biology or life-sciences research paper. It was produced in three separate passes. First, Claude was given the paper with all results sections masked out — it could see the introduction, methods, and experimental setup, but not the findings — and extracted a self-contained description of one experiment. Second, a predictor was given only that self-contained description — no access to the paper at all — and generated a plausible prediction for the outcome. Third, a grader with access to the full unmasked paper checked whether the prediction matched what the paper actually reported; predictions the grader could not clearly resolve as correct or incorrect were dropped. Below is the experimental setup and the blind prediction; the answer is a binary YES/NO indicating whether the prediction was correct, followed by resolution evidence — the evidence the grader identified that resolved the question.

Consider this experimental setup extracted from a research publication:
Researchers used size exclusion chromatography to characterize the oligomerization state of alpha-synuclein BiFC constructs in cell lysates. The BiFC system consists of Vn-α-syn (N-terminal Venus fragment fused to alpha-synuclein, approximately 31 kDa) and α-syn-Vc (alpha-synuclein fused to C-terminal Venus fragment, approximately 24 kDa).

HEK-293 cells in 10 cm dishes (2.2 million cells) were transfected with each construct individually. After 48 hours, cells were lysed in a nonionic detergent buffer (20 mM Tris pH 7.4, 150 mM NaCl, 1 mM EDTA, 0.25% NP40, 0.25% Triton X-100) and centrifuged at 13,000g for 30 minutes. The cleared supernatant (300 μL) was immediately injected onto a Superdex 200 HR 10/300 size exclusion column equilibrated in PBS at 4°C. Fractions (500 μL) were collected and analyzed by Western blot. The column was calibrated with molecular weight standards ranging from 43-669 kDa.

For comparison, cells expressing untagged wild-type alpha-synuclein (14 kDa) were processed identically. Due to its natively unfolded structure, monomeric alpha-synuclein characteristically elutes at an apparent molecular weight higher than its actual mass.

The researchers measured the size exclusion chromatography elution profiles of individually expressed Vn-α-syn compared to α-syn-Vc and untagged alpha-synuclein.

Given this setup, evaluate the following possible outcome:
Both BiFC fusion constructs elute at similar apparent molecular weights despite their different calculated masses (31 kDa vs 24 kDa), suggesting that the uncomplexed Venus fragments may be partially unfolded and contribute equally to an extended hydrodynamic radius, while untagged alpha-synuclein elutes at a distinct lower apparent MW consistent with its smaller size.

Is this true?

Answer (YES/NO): NO